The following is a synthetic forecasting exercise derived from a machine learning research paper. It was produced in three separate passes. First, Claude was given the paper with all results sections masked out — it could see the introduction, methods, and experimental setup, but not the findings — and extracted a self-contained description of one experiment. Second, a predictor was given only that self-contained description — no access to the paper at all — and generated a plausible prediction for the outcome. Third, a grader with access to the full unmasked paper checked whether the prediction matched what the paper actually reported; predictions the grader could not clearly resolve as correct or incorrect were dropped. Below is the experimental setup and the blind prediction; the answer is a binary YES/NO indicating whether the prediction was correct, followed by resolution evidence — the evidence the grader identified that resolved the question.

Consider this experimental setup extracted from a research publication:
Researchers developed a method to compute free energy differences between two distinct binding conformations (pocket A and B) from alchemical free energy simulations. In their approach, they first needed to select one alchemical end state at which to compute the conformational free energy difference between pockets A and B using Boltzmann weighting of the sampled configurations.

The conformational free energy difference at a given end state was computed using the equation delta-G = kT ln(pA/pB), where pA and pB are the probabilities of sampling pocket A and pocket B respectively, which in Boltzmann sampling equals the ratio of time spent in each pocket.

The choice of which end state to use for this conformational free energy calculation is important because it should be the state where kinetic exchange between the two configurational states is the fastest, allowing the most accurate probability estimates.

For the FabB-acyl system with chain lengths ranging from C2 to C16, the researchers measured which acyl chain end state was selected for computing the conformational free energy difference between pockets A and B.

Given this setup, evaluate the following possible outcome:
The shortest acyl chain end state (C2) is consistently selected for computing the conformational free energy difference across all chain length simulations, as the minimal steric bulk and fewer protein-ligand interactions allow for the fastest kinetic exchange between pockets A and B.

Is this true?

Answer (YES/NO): YES